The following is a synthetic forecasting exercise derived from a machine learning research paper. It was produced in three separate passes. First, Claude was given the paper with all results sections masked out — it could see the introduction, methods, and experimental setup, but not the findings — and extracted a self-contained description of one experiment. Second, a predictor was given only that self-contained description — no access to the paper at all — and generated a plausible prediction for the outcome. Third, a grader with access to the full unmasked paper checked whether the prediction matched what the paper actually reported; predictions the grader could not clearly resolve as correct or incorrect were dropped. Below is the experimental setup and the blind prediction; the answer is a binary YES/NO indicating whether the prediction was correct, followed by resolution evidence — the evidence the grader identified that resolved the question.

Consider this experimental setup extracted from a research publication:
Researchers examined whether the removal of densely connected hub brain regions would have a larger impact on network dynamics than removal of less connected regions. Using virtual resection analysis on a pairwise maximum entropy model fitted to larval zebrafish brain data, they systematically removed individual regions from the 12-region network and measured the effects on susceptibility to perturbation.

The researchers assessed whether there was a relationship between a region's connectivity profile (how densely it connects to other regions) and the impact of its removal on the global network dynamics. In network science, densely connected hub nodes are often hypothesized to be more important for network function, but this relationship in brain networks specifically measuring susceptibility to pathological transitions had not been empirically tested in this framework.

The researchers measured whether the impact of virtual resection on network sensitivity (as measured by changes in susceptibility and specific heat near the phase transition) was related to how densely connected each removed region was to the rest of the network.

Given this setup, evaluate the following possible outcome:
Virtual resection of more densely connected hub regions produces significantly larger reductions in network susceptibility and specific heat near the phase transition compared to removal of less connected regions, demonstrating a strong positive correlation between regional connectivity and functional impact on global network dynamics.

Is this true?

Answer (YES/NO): YES